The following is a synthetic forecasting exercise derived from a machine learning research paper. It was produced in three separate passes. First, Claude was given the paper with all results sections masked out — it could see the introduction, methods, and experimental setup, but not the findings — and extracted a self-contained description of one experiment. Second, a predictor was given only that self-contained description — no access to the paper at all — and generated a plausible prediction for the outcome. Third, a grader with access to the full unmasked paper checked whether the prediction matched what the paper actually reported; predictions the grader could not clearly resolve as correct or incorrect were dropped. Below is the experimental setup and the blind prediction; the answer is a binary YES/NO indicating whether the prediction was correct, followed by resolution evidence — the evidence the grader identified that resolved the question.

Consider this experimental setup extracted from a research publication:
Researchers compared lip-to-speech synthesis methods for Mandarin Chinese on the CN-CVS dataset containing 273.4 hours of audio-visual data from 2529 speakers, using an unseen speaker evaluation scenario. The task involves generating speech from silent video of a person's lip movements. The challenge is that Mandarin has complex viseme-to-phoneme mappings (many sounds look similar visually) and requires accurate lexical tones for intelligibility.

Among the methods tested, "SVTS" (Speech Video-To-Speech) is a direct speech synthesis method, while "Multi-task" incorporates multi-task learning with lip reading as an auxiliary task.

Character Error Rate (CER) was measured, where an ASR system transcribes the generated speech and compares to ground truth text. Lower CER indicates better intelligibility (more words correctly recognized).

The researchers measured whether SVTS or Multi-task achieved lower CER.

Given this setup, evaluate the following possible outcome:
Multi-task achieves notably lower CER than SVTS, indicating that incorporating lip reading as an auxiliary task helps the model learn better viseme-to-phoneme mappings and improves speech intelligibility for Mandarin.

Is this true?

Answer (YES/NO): YES